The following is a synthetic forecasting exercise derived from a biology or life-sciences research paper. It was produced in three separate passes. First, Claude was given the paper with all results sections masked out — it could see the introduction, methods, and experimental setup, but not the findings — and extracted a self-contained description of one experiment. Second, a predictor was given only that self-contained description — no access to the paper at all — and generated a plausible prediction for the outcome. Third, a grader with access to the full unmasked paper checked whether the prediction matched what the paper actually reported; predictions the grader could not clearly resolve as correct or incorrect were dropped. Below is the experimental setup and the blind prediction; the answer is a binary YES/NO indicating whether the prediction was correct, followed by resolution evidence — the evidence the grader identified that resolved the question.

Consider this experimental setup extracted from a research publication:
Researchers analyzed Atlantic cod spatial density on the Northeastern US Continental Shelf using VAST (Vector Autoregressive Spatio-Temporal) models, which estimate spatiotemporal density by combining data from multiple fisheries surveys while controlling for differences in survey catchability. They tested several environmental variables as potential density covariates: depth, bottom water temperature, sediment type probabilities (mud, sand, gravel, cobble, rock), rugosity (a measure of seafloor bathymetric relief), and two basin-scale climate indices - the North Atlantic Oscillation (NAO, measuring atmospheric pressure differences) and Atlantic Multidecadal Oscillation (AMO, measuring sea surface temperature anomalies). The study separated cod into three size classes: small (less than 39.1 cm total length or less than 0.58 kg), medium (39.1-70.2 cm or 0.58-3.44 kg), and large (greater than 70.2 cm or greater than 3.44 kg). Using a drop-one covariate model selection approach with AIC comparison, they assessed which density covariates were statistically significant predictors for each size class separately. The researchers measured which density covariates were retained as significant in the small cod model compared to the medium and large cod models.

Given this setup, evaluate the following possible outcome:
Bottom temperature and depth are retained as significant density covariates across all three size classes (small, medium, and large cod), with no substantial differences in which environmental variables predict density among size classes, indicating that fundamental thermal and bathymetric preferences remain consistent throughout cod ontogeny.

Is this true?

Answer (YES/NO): NO